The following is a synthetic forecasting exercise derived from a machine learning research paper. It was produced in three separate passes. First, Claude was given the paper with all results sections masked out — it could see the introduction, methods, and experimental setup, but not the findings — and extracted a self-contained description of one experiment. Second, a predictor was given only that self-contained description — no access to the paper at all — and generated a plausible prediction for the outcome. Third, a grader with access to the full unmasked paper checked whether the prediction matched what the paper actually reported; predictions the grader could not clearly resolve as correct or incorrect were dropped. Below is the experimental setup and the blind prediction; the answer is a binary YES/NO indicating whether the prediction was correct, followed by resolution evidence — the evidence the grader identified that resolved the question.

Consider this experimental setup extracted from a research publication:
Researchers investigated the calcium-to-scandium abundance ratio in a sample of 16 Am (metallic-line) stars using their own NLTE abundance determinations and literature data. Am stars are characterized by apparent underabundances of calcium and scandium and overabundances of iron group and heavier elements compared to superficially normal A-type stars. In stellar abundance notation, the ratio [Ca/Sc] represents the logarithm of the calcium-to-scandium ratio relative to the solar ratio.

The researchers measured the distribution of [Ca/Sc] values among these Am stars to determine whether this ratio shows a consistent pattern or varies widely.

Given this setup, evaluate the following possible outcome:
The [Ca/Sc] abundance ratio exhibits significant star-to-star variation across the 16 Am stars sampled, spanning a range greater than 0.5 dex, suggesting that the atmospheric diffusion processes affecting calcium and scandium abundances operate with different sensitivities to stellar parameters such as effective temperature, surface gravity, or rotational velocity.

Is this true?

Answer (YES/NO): NO